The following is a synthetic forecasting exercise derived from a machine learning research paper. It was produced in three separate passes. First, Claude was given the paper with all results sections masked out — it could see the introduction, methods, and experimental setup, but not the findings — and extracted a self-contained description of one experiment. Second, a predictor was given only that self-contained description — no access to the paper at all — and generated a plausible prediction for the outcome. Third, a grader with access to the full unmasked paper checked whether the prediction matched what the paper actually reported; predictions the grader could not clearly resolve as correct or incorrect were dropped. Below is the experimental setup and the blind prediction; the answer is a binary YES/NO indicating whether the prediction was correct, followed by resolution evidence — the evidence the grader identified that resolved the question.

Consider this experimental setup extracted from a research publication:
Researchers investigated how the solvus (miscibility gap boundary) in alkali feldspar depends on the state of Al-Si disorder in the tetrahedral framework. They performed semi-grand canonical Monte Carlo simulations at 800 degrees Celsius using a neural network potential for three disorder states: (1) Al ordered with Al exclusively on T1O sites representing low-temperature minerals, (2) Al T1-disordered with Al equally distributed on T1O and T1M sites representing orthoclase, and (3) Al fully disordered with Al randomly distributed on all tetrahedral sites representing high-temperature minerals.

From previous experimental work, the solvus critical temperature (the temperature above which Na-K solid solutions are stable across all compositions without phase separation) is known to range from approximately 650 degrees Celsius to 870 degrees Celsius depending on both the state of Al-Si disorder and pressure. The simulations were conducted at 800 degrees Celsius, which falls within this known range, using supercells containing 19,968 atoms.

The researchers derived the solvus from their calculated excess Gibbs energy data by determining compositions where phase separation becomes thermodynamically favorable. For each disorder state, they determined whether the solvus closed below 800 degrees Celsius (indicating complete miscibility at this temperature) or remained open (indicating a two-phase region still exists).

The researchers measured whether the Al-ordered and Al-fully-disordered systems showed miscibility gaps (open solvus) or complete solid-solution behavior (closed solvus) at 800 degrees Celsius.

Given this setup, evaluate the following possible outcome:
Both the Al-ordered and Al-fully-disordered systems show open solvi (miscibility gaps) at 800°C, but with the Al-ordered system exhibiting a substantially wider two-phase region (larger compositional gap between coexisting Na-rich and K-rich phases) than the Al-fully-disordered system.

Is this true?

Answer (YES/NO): NO